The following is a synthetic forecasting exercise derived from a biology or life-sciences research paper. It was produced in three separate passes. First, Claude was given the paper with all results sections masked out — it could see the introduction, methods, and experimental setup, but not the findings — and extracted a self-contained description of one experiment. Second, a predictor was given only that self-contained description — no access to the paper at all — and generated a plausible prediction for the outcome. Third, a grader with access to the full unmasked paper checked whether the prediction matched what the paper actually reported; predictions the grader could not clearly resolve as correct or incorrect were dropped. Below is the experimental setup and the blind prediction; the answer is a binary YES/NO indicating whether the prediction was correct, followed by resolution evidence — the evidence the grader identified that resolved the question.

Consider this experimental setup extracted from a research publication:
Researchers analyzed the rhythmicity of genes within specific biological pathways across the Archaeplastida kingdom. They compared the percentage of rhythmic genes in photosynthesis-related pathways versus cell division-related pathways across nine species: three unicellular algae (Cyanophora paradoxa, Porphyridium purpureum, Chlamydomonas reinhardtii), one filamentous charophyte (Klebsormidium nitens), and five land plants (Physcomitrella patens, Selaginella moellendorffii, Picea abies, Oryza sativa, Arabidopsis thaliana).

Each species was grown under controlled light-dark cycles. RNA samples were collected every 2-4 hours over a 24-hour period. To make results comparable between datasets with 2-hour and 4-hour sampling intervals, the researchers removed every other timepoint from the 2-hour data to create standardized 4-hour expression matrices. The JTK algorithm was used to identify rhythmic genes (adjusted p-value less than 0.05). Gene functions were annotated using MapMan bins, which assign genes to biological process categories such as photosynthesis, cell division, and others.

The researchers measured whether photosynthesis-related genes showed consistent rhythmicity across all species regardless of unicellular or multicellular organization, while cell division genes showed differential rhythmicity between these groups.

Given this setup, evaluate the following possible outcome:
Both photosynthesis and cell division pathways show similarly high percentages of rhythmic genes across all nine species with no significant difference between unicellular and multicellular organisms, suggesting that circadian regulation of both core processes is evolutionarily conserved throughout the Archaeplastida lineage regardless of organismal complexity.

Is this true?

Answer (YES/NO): NO